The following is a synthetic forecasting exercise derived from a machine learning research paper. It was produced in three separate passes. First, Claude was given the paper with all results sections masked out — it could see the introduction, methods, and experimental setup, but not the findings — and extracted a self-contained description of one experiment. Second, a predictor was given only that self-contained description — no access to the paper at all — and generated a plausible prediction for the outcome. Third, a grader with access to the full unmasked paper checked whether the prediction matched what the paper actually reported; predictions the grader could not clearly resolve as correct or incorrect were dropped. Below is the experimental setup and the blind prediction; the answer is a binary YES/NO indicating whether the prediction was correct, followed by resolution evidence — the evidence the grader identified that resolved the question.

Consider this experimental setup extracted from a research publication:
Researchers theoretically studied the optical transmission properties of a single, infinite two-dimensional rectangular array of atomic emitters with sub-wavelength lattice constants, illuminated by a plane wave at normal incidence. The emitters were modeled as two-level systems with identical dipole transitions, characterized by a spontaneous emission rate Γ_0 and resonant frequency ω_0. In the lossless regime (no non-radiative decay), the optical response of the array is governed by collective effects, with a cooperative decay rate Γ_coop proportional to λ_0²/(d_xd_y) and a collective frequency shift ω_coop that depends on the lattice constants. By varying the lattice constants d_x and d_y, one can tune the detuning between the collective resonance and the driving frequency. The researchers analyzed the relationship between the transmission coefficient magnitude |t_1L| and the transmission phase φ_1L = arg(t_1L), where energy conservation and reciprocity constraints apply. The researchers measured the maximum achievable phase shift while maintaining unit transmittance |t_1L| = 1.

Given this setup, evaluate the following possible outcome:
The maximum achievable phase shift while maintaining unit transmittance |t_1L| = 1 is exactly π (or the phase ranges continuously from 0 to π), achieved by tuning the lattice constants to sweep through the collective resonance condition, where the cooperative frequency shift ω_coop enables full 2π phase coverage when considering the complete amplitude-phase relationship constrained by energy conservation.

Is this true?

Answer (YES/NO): NO